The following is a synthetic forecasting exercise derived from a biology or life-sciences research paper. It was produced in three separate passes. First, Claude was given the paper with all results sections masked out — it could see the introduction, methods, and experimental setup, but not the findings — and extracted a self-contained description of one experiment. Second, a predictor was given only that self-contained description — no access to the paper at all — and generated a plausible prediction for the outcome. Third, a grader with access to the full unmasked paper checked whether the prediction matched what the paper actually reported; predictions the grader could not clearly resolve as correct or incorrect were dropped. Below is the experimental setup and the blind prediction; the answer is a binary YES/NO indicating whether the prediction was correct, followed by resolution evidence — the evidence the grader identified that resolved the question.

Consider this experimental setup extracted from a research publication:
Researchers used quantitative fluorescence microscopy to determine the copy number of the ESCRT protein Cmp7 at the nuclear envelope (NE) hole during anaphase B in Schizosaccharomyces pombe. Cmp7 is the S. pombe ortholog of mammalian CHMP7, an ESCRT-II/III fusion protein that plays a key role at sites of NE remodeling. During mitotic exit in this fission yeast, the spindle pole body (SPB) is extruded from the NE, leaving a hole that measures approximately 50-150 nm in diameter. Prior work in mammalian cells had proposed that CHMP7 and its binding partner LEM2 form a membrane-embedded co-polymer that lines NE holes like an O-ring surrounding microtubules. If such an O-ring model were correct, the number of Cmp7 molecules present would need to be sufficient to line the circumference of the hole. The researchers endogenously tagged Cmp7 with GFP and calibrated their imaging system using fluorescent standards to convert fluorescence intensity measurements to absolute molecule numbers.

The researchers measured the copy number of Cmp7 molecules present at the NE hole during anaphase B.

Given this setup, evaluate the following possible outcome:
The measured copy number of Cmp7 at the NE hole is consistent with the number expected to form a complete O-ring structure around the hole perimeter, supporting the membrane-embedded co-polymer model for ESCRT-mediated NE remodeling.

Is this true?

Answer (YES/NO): NO